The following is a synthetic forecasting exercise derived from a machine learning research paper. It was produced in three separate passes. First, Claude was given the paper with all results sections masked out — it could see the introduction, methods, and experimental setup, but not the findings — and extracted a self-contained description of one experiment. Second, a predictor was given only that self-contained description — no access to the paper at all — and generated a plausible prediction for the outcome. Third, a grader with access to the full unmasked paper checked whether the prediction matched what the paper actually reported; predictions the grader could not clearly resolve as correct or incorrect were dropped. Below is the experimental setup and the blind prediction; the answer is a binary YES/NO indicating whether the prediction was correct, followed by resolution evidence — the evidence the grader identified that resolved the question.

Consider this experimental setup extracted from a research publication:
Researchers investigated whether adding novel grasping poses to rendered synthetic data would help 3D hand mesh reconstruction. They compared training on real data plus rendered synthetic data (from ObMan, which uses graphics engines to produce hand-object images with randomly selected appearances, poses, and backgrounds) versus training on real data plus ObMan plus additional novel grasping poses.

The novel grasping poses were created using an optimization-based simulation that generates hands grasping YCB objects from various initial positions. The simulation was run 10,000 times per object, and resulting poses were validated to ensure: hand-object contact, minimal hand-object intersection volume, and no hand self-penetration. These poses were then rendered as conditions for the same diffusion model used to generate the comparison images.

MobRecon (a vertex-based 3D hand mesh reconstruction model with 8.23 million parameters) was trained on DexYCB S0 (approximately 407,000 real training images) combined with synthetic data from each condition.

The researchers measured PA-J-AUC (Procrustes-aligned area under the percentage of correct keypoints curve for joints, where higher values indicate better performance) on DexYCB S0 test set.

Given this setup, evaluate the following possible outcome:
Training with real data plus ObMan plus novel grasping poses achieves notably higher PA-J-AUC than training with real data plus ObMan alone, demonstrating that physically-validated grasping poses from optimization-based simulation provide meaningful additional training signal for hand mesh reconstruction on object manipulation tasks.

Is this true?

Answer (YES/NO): NO